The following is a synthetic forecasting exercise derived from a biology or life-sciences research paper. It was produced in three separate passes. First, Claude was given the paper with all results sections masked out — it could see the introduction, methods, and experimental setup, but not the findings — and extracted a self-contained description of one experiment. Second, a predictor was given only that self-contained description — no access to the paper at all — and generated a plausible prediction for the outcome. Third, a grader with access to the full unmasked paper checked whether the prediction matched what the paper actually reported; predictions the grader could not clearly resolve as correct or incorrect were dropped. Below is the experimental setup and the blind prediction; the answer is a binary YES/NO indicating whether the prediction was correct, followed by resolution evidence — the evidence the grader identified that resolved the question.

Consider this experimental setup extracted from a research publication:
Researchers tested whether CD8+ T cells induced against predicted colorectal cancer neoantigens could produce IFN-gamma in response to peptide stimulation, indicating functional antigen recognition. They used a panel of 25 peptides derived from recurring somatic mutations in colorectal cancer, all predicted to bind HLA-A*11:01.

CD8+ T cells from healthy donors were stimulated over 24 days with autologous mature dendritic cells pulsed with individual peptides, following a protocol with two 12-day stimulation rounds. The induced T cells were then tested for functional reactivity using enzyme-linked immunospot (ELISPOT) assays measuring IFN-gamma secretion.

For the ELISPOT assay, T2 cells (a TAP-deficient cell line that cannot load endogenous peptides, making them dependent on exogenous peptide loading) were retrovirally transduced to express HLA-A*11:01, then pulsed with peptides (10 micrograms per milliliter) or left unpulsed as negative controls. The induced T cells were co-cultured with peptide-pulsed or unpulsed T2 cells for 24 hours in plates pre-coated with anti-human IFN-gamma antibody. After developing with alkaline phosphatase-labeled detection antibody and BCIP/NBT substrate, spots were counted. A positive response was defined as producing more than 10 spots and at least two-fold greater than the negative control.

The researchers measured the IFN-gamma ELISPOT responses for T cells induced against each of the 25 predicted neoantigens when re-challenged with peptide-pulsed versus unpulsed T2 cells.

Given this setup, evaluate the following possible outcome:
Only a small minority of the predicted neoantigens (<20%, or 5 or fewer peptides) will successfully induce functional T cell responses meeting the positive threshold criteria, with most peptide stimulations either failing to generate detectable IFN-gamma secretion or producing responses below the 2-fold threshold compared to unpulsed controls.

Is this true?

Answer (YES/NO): NO